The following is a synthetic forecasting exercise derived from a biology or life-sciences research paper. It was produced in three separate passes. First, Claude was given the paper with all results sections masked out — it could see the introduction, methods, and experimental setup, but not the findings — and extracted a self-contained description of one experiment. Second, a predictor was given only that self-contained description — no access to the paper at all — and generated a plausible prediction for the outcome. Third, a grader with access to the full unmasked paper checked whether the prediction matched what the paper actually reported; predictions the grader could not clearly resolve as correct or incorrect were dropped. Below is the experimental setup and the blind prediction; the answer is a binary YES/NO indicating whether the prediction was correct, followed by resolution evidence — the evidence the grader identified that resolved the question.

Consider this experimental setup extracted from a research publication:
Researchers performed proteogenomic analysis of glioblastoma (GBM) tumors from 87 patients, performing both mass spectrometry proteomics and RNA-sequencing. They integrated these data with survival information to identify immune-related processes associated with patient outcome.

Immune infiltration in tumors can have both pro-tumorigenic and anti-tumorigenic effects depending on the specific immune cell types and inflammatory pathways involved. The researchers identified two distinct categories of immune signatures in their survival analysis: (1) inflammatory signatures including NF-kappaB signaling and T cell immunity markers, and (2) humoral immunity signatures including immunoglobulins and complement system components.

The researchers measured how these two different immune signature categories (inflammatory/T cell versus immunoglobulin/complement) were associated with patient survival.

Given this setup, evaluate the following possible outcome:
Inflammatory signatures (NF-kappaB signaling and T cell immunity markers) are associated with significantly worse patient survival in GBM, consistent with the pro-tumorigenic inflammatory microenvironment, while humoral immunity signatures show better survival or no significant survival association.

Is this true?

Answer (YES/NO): YES